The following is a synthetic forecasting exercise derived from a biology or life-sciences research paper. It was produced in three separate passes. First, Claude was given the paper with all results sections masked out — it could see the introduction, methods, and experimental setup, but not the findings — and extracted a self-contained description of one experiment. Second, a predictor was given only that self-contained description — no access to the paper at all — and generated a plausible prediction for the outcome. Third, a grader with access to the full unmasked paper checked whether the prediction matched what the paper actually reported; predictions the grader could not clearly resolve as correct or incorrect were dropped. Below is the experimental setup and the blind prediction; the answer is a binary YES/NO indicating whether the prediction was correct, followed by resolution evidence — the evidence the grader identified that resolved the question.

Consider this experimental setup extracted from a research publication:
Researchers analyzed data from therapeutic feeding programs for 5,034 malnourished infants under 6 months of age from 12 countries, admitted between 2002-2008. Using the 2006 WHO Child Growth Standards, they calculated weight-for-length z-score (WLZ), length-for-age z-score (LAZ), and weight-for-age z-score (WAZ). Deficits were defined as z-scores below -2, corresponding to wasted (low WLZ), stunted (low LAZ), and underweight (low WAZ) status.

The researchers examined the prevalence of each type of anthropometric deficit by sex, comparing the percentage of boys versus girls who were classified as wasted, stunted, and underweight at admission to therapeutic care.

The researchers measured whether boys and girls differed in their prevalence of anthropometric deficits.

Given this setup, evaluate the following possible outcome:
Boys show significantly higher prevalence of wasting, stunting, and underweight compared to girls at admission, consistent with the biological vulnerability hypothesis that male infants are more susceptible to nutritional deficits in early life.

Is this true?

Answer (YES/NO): YES